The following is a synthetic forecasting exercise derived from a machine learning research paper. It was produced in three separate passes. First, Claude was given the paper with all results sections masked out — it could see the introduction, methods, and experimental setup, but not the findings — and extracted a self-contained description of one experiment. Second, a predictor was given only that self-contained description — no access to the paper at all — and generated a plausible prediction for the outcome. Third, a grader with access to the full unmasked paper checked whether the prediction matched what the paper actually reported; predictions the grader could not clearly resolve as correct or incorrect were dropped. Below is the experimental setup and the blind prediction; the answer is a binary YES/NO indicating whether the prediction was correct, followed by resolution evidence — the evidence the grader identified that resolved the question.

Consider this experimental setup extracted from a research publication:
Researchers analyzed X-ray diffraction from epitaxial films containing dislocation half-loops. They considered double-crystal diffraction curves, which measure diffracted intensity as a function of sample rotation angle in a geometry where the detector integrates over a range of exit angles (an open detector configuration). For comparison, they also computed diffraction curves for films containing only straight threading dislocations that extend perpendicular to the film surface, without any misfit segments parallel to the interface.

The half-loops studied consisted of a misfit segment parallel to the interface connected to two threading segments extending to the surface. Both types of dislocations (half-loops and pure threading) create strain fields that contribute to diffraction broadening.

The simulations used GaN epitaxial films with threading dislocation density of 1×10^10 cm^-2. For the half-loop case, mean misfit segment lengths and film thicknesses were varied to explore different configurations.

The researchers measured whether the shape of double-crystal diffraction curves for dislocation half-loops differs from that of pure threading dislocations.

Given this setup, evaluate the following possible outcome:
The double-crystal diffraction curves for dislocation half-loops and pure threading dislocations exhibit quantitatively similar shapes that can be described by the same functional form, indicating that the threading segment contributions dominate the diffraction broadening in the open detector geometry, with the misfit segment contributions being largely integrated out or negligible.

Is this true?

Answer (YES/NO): NO